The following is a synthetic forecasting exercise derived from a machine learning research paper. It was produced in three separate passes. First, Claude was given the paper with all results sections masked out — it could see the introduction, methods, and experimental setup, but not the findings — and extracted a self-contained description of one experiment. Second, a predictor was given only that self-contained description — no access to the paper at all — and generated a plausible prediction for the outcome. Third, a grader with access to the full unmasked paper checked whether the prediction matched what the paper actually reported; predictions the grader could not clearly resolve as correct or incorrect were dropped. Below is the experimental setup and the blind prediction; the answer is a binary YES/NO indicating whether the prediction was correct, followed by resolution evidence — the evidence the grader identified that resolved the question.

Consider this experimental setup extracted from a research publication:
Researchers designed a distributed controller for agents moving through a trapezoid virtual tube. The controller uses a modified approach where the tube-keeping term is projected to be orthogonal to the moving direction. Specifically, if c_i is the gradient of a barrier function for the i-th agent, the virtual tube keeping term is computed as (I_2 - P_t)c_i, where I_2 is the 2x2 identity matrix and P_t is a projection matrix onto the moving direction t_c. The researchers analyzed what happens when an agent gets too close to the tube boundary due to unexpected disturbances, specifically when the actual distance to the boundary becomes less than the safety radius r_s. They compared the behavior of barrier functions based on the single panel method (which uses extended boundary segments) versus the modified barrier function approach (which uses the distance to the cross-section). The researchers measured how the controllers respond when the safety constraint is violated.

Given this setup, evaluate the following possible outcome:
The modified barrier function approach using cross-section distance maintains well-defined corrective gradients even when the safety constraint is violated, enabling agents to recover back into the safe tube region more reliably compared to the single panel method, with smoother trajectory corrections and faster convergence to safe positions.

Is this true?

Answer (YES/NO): NO